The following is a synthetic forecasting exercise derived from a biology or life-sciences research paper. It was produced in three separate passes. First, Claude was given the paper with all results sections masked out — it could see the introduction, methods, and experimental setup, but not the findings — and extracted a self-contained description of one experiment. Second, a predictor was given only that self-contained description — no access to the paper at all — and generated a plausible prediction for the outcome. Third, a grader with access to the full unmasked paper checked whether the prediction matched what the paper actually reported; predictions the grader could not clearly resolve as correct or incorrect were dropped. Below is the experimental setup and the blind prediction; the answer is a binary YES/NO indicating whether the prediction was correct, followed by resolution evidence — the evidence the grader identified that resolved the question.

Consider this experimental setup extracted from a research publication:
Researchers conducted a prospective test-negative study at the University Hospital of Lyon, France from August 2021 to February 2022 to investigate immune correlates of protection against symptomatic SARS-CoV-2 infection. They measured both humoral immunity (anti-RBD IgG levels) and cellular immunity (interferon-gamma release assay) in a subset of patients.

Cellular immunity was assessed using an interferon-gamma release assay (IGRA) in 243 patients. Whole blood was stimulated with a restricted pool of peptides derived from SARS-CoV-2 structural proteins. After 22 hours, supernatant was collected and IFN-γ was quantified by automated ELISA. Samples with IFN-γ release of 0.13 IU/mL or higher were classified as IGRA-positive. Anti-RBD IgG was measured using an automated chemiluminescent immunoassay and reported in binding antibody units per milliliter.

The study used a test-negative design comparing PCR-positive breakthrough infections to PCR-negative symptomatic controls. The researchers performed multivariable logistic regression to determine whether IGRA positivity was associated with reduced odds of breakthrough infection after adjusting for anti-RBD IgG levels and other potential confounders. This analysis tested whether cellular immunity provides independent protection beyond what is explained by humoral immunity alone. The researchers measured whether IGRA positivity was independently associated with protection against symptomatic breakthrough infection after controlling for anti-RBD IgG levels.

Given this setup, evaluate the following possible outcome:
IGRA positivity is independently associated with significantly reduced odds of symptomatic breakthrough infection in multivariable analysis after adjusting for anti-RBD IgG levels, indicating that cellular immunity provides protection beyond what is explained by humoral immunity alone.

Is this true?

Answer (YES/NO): NO